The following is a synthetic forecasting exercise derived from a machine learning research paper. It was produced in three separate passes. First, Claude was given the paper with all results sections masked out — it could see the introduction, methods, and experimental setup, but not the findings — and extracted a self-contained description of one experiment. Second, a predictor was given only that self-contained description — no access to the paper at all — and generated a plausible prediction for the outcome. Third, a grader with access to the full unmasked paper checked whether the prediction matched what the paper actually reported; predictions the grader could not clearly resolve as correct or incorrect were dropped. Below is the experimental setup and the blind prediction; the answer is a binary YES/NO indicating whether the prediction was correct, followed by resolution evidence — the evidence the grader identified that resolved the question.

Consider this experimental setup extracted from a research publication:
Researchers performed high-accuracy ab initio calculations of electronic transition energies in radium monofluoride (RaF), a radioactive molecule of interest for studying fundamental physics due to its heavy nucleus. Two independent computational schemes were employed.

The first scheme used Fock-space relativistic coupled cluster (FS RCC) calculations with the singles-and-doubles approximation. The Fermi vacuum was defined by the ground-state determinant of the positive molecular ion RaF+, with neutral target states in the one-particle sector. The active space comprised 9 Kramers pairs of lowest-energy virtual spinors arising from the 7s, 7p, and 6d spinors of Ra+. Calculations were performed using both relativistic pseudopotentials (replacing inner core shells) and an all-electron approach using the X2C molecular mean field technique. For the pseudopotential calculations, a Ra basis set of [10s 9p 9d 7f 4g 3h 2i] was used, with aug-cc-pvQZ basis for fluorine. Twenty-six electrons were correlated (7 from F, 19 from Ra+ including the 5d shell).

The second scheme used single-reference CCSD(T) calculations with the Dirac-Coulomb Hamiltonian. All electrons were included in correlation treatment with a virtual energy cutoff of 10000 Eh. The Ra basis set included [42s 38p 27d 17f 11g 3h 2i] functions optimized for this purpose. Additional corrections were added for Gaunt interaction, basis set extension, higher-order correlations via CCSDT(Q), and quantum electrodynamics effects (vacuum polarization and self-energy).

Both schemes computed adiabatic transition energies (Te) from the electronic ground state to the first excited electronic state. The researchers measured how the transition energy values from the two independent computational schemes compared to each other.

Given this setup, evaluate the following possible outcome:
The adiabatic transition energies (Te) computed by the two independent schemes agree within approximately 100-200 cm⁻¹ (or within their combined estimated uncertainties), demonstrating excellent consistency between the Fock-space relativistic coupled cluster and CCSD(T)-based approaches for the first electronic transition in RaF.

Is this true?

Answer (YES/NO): YES